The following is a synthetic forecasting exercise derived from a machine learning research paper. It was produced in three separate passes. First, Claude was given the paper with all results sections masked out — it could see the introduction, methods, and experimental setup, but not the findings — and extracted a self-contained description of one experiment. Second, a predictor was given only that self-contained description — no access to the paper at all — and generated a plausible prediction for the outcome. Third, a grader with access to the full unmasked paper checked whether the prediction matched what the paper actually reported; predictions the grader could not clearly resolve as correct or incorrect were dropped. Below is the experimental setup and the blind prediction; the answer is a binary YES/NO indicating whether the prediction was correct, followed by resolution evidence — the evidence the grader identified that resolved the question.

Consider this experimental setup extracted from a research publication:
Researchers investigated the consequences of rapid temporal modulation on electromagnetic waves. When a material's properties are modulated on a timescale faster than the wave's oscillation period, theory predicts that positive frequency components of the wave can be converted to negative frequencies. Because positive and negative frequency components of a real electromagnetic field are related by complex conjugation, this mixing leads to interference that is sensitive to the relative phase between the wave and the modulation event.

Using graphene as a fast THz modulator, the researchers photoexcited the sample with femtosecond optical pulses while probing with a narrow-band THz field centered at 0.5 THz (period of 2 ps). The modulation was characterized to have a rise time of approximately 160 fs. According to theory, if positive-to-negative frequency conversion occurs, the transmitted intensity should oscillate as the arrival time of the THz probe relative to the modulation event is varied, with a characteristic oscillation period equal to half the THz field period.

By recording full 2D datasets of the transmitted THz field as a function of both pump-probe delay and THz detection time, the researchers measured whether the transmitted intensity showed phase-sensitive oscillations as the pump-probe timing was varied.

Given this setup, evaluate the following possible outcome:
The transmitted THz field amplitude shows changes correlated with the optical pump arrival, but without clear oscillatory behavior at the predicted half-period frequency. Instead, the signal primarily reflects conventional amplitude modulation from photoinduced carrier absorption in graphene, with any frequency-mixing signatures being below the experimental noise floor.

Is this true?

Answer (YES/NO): NO